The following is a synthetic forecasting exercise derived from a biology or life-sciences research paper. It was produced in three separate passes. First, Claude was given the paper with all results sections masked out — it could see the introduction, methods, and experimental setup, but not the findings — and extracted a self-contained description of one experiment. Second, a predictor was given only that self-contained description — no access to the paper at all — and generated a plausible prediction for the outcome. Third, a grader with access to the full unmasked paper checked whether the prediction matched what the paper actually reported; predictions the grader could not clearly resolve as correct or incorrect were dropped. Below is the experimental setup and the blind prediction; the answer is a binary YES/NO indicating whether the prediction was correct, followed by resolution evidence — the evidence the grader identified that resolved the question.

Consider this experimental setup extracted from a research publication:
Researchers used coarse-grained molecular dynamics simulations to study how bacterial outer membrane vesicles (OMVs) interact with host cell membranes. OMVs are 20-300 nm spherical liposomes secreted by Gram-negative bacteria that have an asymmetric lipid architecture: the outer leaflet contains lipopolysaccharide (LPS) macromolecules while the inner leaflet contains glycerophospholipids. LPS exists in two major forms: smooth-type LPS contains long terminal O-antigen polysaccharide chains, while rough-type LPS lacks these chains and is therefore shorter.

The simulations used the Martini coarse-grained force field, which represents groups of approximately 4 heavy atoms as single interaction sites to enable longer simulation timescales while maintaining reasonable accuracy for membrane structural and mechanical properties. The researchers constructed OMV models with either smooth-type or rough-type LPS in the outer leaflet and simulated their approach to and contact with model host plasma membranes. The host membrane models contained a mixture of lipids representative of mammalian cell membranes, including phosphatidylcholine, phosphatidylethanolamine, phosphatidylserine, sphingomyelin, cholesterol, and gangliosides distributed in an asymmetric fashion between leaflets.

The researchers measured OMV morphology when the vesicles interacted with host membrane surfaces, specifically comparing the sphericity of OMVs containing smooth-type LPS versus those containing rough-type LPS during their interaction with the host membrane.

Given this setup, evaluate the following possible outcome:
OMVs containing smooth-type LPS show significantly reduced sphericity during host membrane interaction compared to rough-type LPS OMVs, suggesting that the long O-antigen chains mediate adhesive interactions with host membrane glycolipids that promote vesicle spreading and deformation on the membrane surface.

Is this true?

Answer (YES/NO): NO